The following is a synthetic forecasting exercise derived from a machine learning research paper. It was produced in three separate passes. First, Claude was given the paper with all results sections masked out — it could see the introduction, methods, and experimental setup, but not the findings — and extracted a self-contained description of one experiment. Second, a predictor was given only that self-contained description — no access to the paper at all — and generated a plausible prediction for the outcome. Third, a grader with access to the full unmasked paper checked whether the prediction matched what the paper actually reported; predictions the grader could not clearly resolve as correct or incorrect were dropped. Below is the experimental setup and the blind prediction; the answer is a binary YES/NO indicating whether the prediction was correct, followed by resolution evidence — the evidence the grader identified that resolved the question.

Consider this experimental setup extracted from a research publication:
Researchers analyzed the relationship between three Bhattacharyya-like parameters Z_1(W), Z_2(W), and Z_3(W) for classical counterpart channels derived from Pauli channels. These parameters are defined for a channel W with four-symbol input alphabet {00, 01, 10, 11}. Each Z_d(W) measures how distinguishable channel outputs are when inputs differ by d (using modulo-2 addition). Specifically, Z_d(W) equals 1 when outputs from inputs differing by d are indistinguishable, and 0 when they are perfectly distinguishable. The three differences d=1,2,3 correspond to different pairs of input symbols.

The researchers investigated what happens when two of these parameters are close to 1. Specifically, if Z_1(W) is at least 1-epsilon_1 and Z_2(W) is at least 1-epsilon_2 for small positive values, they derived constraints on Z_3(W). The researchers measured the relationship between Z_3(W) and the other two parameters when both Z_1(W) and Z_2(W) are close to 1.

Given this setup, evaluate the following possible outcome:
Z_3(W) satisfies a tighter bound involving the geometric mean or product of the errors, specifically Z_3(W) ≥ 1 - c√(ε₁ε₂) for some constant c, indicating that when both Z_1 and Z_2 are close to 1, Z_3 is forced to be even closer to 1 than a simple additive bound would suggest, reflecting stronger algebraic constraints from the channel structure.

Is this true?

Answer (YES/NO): NO